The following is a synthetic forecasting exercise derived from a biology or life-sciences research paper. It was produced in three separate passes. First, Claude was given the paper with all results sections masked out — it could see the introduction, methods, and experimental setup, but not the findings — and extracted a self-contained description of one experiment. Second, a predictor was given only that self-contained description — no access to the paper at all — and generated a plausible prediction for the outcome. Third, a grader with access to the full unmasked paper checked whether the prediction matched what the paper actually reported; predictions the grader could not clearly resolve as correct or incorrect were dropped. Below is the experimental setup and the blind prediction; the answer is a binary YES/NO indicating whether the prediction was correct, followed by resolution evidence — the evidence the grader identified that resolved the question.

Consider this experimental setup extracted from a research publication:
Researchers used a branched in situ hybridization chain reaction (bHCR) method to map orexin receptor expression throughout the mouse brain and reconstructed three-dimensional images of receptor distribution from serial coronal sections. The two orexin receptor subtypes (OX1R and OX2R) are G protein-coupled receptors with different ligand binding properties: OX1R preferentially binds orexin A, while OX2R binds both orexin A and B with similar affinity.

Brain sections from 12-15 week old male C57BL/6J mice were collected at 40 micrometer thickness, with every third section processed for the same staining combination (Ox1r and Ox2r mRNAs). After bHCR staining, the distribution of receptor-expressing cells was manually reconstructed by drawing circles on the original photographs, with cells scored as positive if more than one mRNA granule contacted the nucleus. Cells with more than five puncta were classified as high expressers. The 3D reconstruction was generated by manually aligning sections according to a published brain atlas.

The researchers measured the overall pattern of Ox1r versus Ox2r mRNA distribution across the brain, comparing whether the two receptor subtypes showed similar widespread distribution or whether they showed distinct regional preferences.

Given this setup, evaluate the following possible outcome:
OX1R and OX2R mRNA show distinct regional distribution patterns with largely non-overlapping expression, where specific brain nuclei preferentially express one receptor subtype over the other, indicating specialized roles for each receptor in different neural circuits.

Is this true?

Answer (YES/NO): NO